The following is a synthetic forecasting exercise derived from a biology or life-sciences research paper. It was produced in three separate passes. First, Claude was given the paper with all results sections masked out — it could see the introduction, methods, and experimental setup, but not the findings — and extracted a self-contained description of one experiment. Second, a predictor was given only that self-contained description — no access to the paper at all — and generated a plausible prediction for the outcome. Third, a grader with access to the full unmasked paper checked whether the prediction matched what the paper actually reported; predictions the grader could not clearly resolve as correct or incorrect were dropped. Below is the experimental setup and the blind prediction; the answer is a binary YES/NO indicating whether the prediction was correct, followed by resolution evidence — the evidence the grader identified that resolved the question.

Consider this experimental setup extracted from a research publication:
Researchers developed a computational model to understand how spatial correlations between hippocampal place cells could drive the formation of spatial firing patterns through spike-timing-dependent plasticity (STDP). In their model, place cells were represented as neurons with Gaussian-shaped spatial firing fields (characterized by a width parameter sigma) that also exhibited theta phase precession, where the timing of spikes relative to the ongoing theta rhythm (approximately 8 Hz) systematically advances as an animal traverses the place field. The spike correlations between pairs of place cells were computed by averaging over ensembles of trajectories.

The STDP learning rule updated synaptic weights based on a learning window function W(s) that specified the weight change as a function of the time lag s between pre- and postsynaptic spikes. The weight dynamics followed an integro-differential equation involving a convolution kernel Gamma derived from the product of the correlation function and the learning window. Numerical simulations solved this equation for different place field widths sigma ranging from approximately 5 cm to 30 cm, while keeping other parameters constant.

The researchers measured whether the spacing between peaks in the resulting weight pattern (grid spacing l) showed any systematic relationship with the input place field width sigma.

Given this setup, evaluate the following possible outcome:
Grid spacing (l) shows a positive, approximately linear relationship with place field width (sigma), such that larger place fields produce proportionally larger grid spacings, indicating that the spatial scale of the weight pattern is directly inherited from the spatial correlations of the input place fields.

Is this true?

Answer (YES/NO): YES